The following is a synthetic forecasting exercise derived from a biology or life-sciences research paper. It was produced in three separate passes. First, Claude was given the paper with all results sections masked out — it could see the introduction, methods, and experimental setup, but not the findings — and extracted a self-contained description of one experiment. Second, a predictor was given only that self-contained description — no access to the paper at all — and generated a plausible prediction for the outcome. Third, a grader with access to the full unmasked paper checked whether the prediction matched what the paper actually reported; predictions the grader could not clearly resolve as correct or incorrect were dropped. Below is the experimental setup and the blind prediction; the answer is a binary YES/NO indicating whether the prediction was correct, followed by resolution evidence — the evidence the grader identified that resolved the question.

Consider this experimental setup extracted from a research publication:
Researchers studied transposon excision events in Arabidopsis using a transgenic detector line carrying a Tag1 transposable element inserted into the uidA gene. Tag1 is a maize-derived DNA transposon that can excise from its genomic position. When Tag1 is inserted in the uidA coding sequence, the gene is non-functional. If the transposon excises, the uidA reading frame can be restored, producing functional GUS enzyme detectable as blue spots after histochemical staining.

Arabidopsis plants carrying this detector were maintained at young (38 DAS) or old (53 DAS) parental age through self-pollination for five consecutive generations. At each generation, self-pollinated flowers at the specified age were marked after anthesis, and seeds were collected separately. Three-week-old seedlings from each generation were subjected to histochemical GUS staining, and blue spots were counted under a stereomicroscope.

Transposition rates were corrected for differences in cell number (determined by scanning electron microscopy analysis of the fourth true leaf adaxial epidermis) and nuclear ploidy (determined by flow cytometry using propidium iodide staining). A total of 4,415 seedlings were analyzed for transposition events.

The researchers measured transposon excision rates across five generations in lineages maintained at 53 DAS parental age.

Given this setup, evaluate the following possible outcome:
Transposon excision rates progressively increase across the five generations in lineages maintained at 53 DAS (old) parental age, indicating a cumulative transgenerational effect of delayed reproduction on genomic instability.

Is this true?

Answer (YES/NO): NO